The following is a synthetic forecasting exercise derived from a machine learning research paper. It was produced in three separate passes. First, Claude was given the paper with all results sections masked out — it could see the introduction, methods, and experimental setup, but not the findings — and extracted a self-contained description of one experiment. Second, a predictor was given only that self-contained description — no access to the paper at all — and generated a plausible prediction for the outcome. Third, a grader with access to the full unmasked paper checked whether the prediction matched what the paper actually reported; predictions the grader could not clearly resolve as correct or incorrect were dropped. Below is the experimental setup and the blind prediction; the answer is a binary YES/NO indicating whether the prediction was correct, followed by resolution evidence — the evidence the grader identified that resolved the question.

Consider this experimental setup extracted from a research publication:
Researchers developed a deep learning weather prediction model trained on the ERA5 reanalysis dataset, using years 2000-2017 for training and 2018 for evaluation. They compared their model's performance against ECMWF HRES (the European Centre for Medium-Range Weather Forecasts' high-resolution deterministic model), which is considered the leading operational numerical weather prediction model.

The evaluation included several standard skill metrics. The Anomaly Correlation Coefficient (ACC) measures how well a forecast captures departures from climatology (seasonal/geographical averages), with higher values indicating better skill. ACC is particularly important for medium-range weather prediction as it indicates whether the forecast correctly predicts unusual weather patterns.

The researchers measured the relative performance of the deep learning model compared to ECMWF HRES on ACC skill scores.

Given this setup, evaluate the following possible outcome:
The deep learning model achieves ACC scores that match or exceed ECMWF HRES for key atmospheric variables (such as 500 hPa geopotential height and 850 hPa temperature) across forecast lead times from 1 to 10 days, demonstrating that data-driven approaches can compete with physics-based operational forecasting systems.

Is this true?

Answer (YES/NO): NO